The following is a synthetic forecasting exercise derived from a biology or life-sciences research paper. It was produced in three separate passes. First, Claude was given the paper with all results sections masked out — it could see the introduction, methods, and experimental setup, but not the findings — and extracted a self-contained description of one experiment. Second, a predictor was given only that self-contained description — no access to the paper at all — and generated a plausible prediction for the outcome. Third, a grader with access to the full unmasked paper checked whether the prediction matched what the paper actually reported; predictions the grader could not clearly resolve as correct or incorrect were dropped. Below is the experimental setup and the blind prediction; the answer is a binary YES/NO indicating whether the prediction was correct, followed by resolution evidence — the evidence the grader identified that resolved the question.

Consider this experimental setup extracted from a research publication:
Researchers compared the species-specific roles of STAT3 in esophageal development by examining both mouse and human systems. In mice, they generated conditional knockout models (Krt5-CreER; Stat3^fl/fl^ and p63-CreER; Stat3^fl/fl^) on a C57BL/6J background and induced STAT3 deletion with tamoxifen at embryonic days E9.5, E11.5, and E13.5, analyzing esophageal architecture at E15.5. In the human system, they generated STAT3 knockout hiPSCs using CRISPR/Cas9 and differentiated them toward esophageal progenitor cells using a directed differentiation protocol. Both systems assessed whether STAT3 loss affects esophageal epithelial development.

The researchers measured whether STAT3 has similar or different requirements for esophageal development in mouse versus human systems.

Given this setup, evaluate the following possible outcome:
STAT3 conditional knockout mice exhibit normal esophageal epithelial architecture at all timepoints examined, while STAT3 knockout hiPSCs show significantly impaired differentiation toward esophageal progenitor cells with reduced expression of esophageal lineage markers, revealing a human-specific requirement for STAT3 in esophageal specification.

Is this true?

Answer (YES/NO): YES